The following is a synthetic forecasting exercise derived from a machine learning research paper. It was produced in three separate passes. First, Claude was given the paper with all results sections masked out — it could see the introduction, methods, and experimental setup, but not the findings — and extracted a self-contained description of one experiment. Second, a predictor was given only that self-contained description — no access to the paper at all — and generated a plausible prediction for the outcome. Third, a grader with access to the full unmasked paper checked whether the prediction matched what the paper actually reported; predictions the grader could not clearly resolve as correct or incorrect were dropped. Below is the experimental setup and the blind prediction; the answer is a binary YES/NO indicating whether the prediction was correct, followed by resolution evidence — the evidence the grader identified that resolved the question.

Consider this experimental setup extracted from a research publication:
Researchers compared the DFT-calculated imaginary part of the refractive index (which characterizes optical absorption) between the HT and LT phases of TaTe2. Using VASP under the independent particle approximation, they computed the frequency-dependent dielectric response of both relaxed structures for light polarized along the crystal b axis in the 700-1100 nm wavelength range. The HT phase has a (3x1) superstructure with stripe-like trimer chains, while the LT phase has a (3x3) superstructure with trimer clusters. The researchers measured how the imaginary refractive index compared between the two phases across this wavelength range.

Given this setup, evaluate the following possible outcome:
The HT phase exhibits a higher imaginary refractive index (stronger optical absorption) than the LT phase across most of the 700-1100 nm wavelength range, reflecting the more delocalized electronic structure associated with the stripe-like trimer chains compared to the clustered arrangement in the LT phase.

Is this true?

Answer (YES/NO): NO